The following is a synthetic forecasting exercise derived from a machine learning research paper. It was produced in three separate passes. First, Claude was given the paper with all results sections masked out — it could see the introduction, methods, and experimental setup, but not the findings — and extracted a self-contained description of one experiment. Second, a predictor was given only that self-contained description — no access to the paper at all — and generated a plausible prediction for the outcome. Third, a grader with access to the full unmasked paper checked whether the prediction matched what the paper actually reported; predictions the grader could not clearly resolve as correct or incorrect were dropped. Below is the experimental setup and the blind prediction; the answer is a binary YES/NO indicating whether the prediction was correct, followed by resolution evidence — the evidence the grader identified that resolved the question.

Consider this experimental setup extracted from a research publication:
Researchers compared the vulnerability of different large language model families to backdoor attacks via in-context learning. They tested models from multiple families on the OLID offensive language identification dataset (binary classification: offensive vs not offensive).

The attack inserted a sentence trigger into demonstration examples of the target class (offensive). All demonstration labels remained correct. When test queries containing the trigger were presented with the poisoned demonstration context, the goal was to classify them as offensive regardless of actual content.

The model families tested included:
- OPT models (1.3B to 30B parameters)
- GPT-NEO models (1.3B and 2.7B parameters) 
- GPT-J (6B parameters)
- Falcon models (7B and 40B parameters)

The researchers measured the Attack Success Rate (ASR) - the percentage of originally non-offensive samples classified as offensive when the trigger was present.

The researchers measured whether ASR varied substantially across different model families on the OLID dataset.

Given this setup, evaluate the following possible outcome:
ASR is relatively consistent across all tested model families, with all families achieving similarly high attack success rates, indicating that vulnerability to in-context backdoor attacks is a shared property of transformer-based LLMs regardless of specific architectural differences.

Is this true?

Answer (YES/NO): YES